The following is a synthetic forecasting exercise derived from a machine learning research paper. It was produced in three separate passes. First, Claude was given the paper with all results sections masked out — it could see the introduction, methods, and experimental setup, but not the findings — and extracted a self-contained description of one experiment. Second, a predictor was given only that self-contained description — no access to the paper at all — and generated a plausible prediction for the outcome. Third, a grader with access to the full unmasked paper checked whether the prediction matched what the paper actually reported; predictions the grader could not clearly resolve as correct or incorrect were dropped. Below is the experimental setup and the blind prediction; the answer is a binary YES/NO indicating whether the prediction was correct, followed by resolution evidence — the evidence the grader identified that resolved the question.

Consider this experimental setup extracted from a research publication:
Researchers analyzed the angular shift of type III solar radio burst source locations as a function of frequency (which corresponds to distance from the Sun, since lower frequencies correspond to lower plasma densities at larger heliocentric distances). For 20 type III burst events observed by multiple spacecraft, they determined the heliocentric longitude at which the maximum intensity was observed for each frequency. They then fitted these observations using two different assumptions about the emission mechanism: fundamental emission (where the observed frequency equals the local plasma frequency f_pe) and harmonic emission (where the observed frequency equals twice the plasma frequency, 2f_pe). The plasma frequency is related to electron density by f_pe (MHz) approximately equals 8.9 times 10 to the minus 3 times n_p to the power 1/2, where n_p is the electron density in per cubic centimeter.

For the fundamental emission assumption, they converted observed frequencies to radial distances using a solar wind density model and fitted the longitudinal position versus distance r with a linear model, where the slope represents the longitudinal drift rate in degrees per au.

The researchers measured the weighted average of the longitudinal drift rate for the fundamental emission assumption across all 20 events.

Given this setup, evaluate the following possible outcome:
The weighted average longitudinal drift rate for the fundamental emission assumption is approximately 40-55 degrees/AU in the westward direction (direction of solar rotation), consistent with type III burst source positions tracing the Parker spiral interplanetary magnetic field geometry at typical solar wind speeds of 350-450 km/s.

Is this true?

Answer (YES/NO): NO